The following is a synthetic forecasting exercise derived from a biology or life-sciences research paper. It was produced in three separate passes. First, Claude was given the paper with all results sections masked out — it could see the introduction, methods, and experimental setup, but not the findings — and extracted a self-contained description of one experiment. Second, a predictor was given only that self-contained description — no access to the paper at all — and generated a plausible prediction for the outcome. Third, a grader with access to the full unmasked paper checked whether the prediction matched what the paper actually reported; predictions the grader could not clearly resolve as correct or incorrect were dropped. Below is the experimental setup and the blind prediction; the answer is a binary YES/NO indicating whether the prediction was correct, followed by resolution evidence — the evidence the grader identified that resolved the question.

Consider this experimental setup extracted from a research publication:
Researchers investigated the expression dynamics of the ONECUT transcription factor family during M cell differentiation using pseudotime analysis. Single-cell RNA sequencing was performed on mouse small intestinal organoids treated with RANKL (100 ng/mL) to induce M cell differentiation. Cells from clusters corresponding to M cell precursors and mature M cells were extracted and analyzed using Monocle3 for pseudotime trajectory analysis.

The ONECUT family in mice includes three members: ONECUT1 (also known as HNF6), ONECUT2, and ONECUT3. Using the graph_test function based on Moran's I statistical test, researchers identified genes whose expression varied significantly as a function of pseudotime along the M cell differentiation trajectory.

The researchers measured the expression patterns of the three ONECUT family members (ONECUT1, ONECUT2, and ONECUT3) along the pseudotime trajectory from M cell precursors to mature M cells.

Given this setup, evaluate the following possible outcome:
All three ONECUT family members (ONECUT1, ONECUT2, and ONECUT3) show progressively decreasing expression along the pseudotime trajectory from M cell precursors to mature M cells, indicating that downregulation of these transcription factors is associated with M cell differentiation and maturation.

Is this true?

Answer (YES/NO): NO